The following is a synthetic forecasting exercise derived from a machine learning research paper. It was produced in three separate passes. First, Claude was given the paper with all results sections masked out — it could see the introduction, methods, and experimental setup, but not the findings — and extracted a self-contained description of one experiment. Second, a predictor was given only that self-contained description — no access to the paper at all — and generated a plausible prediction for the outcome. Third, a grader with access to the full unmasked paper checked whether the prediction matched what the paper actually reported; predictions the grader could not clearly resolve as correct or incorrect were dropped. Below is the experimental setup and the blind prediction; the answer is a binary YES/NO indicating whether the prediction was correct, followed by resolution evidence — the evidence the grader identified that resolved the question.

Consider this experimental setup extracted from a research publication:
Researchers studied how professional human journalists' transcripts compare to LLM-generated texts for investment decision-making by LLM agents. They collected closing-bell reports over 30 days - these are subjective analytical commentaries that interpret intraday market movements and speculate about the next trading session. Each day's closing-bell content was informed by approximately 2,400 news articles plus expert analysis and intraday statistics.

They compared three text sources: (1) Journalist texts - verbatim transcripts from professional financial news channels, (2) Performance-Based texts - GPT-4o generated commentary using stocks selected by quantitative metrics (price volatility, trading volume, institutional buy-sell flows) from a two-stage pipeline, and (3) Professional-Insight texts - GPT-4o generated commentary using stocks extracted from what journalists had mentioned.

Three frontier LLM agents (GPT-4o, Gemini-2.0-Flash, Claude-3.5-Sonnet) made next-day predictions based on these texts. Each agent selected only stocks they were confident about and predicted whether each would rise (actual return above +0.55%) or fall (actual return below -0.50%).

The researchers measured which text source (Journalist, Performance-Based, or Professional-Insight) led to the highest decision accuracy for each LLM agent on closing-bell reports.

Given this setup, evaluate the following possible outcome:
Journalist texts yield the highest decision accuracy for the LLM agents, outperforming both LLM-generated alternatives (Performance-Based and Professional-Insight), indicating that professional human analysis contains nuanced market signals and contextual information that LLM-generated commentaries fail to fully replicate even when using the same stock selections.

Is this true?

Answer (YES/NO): YES